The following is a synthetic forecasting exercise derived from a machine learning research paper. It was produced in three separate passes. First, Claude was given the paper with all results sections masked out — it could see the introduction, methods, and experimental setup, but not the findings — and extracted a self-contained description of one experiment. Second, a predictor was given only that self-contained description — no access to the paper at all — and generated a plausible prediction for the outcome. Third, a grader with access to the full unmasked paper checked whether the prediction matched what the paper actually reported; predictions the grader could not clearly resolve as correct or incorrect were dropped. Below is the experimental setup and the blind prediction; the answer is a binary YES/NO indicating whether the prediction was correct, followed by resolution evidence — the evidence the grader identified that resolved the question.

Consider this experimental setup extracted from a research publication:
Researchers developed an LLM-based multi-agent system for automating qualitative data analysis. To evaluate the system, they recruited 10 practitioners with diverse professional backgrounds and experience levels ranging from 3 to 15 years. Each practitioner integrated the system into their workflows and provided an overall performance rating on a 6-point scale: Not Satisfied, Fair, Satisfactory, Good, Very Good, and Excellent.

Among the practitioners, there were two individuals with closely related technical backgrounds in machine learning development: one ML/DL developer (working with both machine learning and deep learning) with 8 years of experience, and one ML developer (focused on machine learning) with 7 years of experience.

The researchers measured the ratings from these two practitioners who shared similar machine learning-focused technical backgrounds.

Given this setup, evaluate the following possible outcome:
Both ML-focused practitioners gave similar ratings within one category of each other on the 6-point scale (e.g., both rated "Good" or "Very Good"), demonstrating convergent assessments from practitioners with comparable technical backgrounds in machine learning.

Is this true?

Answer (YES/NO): NO